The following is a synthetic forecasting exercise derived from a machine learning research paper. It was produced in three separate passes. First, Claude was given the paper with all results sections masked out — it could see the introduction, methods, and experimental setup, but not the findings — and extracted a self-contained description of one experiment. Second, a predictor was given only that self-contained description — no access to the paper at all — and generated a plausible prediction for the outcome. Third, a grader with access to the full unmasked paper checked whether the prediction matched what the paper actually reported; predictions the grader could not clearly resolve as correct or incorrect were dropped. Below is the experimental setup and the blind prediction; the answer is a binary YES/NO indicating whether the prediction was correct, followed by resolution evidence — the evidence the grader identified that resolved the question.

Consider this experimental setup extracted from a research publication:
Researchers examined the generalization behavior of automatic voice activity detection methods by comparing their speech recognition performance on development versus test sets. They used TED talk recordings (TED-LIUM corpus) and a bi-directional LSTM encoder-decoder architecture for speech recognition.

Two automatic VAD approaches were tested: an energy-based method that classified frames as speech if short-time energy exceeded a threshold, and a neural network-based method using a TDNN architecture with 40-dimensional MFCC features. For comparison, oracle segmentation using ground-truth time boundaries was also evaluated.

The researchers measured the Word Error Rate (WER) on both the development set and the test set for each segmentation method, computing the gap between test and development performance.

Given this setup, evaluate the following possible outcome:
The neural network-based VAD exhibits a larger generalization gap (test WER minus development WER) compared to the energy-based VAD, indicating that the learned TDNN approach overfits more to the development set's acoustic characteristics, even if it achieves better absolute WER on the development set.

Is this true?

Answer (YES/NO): NO